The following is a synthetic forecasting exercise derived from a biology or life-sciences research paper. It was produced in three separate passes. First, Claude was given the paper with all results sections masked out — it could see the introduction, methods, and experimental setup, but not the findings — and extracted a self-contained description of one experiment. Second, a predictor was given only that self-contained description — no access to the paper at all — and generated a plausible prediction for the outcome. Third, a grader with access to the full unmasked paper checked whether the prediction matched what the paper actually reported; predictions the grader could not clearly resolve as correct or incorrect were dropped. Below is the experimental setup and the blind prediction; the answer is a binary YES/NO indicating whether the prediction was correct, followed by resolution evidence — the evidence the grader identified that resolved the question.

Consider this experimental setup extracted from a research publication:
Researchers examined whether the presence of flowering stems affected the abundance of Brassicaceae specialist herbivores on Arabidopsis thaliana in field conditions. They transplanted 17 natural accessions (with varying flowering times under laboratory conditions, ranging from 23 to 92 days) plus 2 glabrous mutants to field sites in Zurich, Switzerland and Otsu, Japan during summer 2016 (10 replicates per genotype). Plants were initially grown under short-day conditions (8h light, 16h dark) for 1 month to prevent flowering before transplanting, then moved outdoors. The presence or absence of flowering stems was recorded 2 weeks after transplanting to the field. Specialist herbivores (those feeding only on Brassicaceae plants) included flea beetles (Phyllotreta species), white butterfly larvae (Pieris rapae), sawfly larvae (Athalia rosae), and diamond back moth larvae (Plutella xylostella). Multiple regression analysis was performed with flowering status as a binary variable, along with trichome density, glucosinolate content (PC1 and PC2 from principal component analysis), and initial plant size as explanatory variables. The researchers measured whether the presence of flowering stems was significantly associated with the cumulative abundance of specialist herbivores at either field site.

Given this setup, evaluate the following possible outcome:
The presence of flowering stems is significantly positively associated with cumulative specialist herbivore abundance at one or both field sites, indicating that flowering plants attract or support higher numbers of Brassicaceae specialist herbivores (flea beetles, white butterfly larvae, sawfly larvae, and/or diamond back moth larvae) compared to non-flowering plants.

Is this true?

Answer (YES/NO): NO